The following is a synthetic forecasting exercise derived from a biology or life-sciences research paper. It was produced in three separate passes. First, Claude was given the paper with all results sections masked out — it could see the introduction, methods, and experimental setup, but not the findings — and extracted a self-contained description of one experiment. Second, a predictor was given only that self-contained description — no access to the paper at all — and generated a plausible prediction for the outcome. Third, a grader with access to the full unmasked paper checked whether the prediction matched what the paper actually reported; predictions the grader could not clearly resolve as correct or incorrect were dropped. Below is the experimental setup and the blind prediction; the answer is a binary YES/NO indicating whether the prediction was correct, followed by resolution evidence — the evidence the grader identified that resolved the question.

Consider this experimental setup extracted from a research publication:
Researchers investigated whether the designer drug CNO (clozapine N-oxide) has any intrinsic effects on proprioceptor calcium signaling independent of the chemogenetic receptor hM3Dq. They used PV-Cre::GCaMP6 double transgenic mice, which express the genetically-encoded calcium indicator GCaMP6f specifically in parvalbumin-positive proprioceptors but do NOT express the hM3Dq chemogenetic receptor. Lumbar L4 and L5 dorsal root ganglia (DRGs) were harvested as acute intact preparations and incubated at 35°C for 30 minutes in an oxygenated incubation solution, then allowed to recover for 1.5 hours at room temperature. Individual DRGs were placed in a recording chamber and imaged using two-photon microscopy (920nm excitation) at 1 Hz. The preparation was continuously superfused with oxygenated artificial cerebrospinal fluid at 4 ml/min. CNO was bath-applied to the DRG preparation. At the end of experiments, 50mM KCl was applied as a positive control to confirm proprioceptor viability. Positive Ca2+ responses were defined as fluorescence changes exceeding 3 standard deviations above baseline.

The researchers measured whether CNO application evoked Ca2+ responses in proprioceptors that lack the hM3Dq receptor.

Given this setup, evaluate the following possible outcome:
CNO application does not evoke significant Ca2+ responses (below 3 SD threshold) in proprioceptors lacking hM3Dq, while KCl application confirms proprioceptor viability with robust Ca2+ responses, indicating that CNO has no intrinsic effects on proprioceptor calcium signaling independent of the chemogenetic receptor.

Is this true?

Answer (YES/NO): YES